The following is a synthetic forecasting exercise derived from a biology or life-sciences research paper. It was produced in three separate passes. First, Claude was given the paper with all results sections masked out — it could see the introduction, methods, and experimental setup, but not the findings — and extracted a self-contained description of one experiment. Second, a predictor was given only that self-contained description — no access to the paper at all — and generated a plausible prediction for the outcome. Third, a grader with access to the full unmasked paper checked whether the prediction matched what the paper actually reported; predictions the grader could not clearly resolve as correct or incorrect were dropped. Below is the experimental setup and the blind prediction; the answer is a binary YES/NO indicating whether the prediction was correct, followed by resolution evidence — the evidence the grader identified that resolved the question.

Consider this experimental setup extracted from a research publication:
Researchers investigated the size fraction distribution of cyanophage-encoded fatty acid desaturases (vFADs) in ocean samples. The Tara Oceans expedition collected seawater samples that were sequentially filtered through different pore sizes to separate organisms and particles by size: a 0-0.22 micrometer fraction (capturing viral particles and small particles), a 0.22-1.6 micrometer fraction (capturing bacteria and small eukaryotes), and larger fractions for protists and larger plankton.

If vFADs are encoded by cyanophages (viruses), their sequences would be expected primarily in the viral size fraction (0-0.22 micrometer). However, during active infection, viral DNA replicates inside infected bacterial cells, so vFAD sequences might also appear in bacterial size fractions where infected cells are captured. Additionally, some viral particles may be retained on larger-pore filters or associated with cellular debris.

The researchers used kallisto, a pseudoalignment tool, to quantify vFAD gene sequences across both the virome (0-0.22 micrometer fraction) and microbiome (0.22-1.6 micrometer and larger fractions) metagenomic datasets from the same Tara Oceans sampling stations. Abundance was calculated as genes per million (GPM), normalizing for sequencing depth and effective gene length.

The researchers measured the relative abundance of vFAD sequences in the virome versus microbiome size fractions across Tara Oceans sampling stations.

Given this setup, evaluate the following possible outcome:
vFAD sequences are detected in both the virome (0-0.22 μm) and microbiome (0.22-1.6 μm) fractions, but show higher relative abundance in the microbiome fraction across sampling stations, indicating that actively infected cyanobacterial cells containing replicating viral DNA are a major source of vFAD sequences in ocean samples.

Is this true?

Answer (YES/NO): NO